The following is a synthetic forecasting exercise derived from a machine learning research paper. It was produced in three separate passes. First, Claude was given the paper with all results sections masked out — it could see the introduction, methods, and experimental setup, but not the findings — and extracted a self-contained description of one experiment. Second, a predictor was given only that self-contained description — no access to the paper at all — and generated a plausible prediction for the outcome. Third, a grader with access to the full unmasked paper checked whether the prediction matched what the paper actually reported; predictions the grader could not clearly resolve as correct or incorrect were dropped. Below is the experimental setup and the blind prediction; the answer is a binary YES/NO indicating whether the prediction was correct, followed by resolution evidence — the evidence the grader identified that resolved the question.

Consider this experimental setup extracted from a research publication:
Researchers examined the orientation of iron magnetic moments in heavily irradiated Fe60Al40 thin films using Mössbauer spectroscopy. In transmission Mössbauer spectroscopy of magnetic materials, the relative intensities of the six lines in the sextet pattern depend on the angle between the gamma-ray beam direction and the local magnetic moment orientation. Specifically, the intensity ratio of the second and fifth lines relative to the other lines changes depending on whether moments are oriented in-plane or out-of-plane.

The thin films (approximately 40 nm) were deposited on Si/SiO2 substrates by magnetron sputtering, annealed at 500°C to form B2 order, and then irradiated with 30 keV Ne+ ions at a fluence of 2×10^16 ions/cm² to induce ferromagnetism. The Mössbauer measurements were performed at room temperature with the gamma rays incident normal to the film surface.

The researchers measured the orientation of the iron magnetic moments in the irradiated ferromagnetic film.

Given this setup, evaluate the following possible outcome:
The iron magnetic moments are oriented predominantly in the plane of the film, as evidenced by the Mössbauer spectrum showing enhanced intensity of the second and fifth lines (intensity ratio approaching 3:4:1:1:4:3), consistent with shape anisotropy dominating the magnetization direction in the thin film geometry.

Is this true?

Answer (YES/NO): YES